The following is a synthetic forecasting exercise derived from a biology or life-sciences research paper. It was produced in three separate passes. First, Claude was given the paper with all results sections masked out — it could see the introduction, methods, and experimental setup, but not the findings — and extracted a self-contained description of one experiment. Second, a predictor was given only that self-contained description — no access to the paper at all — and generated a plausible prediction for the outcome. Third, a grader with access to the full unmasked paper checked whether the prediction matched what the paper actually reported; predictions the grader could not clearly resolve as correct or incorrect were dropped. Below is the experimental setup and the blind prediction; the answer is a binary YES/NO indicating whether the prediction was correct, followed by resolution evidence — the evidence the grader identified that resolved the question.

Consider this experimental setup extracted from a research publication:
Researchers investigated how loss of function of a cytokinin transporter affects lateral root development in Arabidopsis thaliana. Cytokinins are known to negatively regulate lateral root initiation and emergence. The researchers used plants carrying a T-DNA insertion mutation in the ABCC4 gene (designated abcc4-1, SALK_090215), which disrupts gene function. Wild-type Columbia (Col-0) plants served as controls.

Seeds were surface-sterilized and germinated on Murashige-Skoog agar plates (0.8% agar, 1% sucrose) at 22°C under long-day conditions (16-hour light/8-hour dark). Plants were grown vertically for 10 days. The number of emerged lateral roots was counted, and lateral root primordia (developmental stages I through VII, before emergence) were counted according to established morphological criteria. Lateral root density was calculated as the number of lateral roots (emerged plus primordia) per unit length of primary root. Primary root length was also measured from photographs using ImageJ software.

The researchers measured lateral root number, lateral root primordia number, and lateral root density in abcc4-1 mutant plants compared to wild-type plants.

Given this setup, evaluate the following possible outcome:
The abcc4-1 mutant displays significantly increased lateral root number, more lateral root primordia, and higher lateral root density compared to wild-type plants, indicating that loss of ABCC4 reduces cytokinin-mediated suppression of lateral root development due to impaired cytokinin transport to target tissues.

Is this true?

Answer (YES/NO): NO